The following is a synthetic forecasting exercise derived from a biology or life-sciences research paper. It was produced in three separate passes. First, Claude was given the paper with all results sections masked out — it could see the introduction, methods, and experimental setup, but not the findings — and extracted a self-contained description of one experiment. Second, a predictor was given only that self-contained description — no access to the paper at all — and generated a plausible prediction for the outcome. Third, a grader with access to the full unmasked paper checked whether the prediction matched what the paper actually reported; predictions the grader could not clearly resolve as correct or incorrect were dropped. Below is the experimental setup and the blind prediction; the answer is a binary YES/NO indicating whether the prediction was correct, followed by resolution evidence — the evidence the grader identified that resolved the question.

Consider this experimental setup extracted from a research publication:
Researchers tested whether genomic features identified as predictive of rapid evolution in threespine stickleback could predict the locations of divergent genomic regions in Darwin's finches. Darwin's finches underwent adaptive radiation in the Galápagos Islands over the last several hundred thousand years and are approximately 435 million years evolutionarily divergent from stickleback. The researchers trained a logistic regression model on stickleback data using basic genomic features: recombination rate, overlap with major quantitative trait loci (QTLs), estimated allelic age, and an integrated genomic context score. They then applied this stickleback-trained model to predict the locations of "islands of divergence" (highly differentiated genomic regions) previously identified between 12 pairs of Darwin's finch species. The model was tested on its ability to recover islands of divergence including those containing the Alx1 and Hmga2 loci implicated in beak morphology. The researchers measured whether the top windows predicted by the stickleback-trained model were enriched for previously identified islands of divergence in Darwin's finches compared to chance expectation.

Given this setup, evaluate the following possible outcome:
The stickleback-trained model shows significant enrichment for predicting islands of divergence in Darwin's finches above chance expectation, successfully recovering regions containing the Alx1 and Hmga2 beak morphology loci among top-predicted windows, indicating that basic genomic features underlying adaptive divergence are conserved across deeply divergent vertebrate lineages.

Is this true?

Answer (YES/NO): YES